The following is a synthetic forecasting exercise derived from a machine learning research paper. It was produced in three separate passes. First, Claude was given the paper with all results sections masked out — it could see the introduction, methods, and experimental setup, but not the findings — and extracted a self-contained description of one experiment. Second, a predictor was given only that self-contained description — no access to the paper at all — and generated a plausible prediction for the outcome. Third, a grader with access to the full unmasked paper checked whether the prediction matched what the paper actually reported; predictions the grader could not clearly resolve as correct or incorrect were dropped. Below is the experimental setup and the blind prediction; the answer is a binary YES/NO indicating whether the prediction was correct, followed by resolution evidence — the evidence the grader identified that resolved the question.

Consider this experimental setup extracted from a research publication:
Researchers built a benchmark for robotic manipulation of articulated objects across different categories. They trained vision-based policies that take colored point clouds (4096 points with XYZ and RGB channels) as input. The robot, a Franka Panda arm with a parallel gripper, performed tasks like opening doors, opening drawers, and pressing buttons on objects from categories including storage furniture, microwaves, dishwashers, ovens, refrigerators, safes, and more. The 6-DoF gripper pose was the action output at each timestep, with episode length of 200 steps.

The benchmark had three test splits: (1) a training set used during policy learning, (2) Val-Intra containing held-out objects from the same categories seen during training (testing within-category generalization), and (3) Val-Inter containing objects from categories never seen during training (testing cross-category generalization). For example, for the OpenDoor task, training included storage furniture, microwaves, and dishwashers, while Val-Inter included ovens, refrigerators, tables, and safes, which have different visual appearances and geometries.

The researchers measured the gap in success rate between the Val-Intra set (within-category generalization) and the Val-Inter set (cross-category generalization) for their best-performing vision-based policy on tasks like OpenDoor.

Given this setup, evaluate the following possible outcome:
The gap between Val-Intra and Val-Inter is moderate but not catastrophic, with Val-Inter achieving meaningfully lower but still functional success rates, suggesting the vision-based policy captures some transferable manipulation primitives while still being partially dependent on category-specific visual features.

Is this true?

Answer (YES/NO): YES